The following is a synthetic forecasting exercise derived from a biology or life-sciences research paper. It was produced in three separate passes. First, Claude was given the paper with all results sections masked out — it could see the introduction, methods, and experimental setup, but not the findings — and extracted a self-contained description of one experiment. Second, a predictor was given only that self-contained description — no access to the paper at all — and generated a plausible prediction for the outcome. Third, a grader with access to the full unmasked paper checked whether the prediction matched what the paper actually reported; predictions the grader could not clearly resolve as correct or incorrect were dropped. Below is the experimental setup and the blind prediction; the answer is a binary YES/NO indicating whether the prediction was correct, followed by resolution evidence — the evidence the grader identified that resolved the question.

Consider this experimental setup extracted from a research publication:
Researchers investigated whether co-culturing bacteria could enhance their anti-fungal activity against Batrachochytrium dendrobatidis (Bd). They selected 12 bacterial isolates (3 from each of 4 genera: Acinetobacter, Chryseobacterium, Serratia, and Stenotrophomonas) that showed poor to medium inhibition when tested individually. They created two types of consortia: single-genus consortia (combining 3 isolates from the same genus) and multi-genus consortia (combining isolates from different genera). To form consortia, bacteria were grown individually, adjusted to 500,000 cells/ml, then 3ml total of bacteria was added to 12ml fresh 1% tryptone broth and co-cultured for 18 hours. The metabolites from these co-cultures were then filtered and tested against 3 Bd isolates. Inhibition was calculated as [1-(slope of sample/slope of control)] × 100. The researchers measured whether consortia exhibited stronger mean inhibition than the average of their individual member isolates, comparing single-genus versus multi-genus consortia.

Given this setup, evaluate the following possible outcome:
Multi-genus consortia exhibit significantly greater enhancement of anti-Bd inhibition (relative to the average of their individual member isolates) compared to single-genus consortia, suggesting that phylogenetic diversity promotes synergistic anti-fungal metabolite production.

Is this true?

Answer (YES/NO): YES